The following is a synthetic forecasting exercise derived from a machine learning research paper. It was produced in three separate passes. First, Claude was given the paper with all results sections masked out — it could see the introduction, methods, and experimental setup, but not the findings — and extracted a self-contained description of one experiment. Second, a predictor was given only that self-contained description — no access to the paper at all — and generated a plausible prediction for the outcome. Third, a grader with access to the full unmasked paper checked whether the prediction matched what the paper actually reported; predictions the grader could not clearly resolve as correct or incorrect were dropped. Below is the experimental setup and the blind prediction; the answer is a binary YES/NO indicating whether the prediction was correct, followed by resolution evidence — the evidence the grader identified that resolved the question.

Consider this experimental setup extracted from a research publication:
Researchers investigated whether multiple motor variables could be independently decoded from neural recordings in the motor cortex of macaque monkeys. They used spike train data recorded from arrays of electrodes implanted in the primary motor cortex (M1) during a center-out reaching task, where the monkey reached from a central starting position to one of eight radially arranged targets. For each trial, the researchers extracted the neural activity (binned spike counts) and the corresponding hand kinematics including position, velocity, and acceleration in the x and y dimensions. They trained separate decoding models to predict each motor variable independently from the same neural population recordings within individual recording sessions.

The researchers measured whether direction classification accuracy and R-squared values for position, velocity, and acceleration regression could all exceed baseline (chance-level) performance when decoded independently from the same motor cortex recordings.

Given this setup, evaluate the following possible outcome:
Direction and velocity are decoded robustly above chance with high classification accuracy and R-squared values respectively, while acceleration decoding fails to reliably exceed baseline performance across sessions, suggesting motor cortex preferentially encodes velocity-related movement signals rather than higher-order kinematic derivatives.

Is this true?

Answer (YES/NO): NO